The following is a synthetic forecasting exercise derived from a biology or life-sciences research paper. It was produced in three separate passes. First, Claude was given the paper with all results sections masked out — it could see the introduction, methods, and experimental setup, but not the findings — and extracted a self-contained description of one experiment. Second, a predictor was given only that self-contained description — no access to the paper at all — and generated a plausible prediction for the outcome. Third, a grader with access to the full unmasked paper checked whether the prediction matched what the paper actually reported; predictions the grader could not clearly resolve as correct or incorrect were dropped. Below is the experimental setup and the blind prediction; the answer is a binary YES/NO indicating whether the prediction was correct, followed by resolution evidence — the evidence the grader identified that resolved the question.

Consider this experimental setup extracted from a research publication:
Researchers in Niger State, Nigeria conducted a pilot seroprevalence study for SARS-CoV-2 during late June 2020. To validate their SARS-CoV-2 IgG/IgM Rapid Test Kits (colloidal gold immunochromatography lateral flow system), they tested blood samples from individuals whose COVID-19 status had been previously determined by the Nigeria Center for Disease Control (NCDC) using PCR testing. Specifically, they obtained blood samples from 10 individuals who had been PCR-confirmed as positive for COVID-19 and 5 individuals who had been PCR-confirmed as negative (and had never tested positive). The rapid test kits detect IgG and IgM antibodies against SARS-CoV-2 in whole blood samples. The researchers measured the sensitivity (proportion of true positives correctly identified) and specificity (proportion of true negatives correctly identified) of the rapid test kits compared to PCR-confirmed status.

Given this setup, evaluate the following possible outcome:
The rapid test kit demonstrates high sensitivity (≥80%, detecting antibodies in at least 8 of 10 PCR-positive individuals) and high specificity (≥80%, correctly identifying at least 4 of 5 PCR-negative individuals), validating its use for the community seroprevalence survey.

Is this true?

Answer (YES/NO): YES